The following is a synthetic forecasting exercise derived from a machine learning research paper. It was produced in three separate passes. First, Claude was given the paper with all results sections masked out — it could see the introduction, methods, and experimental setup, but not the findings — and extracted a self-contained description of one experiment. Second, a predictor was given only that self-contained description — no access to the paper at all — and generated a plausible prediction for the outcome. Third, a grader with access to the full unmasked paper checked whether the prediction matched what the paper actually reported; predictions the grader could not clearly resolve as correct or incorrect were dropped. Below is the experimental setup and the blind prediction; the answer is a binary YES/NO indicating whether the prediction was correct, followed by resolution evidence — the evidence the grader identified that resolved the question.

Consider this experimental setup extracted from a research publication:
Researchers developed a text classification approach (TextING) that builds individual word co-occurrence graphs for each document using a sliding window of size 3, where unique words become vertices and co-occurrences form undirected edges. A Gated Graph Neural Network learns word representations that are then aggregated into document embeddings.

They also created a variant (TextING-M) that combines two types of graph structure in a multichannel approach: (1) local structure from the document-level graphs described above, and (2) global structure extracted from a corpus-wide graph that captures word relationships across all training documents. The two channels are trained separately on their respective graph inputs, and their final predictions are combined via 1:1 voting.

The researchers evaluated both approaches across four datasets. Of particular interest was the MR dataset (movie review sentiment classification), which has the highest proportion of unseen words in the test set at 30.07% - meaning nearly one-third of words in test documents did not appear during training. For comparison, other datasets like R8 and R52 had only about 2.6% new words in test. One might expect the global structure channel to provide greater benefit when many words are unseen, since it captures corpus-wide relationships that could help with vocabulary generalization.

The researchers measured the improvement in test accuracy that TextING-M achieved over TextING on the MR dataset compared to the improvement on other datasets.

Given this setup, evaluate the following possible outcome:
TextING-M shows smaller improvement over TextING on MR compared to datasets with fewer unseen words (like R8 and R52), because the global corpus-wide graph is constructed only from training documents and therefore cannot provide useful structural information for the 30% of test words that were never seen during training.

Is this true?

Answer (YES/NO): NO